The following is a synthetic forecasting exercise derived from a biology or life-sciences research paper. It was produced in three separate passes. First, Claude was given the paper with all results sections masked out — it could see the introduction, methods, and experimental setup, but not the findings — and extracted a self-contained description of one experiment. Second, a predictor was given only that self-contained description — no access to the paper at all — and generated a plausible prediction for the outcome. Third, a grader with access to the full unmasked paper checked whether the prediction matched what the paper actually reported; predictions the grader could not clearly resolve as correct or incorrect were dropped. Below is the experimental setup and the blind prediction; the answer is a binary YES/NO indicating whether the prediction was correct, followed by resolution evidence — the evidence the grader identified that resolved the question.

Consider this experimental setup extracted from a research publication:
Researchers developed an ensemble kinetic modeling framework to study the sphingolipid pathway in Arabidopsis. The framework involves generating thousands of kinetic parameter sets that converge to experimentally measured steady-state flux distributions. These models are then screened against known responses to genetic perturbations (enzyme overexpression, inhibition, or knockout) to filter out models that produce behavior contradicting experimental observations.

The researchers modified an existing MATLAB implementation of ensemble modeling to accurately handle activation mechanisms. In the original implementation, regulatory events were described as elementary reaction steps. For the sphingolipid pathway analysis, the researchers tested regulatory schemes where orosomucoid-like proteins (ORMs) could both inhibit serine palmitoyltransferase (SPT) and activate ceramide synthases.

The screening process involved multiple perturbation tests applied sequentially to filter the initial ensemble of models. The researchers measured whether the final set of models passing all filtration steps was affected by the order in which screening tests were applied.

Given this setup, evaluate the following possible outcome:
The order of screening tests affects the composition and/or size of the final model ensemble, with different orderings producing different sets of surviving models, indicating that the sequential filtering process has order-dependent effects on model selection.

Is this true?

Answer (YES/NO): NO